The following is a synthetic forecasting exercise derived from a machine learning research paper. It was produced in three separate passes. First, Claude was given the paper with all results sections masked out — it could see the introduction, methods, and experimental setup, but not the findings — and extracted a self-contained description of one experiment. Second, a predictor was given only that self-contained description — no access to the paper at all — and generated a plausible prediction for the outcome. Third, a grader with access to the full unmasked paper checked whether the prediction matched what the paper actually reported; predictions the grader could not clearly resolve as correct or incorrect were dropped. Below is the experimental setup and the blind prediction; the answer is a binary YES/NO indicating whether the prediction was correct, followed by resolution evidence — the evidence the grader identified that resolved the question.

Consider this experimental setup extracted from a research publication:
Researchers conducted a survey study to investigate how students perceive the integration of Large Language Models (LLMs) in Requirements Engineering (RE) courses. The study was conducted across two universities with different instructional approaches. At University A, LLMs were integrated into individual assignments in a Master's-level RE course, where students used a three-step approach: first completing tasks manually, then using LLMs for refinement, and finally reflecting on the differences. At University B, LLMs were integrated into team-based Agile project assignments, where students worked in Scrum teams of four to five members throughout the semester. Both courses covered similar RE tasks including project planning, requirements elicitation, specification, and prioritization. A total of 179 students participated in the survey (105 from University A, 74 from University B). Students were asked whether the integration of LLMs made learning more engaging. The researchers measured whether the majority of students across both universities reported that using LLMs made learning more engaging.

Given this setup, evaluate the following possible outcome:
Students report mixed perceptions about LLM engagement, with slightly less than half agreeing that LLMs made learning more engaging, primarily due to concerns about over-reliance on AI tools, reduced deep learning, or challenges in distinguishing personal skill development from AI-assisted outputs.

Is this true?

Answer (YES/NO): NO